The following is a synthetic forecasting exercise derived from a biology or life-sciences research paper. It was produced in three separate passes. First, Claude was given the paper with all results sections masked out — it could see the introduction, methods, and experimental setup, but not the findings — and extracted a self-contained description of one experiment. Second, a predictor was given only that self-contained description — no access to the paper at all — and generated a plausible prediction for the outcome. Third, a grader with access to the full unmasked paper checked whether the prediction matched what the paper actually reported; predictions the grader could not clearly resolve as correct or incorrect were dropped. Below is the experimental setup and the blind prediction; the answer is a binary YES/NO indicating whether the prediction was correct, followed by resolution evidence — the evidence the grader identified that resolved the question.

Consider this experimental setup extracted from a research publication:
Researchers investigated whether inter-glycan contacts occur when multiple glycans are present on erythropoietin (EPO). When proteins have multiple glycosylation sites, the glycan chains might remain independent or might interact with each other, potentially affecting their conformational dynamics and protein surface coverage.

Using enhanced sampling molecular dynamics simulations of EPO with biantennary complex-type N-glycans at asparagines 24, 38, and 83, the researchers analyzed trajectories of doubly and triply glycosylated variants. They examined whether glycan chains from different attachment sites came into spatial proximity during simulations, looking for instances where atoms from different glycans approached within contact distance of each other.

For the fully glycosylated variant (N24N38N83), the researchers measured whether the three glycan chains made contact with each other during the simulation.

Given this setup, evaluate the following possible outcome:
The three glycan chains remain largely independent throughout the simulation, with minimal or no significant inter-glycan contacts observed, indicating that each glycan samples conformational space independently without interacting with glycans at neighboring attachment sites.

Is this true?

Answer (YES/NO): NO